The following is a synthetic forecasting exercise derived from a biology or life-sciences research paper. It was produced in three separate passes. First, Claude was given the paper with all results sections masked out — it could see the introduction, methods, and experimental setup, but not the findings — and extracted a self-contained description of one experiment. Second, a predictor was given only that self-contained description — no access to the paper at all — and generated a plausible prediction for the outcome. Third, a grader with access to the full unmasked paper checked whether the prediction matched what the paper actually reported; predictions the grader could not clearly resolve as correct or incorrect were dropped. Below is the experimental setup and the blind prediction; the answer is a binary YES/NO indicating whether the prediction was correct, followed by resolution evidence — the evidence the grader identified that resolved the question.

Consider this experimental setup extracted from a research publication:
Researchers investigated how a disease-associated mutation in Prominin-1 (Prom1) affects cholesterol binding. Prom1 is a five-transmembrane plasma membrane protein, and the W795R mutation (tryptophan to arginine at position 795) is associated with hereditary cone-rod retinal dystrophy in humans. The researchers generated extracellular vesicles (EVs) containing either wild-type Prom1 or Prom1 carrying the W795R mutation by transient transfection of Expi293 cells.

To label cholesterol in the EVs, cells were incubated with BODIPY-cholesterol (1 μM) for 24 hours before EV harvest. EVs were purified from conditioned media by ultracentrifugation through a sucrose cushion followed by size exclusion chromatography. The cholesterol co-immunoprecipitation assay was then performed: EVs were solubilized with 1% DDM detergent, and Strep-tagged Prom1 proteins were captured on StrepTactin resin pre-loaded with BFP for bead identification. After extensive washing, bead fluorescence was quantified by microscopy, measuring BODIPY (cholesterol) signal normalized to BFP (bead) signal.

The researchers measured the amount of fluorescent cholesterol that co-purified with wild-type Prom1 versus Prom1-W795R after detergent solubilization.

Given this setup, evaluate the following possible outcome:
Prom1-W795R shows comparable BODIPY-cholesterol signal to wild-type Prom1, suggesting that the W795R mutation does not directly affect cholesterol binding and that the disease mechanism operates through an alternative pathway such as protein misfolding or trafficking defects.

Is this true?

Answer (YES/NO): NO